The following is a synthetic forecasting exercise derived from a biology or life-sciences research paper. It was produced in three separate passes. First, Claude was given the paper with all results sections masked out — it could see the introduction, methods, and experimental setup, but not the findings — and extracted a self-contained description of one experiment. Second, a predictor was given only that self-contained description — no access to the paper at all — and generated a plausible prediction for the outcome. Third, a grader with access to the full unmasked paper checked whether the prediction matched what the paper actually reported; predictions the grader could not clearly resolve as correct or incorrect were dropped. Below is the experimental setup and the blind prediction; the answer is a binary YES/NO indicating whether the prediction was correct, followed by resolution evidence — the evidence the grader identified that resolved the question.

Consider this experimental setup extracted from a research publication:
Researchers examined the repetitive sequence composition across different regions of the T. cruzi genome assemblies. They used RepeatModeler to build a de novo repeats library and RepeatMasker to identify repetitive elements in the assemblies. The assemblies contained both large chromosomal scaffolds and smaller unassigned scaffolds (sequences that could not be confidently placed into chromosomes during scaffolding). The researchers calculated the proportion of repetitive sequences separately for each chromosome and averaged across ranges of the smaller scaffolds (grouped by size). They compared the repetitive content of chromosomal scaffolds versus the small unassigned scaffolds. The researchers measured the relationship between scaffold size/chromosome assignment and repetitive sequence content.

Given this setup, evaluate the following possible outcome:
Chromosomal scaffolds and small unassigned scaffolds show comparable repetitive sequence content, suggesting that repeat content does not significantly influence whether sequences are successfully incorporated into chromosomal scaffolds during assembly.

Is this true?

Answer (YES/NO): NO